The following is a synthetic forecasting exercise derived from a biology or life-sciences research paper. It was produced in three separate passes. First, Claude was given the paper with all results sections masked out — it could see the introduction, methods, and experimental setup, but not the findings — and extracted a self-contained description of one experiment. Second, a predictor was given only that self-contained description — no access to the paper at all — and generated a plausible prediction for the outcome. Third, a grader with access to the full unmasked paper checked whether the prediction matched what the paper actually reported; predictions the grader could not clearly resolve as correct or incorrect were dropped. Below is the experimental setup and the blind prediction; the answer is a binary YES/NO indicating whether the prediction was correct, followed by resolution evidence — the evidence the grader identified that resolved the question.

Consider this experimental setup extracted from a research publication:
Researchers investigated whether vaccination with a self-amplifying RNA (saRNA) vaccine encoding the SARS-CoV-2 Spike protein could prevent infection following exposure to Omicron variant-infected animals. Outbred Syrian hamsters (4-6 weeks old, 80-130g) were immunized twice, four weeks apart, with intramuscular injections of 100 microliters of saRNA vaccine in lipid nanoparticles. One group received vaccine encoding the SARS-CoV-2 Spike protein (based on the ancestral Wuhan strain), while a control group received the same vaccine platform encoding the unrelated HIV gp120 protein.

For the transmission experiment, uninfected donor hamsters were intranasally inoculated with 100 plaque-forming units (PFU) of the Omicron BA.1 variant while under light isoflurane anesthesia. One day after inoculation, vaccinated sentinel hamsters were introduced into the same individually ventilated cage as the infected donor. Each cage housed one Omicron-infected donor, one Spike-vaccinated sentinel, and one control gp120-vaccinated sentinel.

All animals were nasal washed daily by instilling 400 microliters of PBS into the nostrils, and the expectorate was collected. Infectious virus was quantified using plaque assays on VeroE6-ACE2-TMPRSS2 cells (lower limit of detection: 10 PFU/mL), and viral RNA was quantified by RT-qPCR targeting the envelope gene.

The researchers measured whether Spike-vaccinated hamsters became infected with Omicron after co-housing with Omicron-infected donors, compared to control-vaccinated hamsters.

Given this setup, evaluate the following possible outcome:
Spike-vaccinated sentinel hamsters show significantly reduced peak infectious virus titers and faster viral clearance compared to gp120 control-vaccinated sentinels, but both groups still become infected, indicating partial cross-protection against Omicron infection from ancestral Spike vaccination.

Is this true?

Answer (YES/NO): NO